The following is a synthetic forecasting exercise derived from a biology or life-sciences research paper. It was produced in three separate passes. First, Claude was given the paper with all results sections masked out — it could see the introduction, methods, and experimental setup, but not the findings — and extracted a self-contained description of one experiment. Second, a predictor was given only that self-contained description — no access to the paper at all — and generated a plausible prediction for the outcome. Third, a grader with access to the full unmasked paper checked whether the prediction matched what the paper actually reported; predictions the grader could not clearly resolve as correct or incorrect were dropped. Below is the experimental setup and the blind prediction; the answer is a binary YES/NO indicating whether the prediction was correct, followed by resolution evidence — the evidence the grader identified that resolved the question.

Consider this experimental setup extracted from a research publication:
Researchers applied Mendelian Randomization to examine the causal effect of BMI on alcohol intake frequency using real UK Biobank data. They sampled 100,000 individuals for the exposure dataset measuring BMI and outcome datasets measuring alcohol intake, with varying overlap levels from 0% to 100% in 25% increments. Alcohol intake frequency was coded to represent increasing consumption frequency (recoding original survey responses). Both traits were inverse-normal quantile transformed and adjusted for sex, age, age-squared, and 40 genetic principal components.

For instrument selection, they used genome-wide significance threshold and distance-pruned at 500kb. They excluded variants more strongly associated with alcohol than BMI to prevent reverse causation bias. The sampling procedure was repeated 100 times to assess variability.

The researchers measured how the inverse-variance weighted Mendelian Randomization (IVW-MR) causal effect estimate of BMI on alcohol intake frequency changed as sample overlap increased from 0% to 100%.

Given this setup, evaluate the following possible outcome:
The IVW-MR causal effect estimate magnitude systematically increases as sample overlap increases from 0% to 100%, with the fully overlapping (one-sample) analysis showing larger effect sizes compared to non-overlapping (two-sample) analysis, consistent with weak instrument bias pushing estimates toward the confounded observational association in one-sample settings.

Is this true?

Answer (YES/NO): NO